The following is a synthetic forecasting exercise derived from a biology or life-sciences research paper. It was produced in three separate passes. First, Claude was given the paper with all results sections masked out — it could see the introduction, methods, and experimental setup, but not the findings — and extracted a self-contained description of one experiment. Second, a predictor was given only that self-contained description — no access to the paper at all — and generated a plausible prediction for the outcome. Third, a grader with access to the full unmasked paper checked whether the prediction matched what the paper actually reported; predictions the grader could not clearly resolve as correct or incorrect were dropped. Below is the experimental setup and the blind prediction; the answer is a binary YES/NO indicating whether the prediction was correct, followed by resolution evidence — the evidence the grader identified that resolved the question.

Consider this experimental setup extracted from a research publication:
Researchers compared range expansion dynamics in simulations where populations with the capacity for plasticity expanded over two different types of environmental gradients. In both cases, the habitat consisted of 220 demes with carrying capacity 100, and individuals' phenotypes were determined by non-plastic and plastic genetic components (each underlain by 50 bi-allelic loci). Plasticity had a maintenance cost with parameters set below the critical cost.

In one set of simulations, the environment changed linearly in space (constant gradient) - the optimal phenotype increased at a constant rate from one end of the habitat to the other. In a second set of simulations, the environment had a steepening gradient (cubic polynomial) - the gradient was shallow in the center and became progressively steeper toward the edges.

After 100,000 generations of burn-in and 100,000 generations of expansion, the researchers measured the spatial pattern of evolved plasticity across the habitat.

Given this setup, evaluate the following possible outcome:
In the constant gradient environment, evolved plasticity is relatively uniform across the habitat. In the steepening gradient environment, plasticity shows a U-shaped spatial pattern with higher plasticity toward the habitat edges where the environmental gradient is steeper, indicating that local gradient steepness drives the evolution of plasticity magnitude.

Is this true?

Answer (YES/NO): YES